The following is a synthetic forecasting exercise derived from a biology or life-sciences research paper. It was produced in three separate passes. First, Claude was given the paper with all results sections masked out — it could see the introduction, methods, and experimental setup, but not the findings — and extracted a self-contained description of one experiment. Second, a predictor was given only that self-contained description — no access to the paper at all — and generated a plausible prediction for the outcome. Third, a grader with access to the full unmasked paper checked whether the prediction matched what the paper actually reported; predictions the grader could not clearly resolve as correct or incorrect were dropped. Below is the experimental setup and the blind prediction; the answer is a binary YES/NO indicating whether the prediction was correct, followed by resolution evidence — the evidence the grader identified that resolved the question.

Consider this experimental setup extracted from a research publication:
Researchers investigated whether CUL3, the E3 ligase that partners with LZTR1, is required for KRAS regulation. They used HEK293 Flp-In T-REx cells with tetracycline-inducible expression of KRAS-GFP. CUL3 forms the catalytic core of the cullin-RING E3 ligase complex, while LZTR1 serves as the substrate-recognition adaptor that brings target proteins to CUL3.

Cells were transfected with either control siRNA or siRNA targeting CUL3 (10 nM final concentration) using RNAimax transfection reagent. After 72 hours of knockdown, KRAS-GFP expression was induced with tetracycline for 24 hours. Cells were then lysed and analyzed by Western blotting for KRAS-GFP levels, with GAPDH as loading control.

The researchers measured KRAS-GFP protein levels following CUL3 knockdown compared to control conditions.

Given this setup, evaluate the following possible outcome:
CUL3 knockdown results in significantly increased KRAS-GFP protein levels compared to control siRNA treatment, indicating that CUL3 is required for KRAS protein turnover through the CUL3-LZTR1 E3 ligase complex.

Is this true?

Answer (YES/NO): YES